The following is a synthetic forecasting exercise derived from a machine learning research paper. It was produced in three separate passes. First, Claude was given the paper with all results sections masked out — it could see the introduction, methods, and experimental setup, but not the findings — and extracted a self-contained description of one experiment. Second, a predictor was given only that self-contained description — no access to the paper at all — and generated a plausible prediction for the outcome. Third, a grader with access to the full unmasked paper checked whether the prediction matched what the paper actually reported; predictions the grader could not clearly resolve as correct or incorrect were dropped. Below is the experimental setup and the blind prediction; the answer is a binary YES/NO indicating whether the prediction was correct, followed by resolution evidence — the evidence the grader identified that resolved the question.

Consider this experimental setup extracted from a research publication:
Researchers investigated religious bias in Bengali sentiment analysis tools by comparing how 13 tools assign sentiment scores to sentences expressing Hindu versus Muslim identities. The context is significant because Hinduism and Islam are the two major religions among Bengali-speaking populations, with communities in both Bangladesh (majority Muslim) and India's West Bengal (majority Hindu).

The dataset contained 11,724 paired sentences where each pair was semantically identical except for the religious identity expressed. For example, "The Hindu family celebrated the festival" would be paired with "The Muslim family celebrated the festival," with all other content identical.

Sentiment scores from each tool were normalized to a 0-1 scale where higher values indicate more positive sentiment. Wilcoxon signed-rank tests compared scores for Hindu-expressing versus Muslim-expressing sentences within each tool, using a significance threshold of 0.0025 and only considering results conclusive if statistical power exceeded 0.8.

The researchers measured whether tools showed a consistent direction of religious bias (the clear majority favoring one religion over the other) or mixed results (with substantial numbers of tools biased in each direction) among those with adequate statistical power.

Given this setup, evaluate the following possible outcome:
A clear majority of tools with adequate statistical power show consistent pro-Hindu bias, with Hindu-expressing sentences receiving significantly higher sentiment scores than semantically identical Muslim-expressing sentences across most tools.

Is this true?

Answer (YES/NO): NO